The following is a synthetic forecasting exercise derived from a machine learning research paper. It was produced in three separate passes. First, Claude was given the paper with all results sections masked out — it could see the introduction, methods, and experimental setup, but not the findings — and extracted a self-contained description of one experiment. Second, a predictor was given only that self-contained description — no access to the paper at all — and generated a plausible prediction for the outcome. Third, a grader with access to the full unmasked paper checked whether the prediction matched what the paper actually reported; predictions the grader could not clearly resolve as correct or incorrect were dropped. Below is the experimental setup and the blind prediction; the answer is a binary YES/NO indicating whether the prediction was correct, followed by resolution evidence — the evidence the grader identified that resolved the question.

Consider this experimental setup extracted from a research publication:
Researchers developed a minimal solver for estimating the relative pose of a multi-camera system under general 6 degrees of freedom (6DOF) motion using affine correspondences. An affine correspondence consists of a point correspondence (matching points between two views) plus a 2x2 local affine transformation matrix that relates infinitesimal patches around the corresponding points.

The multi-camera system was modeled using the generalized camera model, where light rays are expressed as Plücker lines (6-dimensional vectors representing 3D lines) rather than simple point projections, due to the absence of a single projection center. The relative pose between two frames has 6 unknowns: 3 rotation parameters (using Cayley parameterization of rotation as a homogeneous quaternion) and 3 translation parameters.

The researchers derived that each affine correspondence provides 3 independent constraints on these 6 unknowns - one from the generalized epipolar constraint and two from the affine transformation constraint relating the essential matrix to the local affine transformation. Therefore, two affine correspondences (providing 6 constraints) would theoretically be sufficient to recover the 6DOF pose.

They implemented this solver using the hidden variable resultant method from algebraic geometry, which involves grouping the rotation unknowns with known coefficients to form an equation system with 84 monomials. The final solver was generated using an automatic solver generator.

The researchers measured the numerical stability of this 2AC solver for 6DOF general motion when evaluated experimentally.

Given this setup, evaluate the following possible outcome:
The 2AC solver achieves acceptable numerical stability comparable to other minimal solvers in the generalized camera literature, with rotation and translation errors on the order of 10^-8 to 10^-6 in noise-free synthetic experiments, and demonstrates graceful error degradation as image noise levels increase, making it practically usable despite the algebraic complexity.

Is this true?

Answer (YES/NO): NO